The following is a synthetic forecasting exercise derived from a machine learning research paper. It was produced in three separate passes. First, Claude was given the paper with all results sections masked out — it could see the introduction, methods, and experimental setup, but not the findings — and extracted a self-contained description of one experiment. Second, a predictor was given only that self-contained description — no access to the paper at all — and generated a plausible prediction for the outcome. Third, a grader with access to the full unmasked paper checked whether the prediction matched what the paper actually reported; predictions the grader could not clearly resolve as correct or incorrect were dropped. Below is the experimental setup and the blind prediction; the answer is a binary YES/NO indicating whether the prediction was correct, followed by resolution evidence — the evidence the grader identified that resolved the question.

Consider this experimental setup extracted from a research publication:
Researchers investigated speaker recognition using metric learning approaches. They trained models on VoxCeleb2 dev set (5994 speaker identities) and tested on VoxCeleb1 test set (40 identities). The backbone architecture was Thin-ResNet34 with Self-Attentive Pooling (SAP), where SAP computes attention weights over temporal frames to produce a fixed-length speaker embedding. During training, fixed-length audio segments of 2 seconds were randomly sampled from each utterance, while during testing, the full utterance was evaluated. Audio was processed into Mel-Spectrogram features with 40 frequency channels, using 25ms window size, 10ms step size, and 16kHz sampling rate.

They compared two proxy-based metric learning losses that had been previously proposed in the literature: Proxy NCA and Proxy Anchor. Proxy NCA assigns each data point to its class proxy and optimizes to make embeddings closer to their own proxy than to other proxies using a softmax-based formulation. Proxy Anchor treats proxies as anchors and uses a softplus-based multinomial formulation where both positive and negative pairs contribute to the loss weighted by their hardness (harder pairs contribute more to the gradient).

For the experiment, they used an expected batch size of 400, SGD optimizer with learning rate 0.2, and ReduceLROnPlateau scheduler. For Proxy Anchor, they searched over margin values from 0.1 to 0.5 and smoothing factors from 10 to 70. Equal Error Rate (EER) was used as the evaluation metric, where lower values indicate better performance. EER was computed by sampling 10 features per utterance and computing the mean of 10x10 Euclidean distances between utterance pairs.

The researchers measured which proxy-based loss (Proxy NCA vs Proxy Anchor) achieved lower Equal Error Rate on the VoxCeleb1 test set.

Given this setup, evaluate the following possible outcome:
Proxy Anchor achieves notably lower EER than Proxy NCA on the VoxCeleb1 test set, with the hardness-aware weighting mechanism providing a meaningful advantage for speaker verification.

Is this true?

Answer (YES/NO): NO